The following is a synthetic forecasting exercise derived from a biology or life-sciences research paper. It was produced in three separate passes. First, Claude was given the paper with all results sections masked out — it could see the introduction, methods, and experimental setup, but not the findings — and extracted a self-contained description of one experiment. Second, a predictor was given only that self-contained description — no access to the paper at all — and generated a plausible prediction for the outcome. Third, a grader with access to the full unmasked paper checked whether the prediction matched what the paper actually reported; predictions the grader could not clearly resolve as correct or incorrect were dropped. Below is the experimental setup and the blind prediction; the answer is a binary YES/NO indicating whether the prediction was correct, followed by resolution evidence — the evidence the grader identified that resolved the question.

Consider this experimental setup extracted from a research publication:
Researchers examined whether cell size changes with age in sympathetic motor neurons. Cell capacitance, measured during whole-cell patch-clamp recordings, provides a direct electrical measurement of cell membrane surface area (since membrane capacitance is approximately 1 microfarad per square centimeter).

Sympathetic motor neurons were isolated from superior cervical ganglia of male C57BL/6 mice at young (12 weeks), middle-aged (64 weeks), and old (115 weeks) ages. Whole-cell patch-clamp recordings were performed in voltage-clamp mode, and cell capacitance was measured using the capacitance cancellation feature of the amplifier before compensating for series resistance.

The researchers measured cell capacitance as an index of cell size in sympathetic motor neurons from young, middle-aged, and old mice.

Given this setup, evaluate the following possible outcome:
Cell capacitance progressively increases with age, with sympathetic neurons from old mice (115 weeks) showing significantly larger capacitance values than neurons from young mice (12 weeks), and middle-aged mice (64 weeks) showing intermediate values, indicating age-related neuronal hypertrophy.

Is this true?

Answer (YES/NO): NO